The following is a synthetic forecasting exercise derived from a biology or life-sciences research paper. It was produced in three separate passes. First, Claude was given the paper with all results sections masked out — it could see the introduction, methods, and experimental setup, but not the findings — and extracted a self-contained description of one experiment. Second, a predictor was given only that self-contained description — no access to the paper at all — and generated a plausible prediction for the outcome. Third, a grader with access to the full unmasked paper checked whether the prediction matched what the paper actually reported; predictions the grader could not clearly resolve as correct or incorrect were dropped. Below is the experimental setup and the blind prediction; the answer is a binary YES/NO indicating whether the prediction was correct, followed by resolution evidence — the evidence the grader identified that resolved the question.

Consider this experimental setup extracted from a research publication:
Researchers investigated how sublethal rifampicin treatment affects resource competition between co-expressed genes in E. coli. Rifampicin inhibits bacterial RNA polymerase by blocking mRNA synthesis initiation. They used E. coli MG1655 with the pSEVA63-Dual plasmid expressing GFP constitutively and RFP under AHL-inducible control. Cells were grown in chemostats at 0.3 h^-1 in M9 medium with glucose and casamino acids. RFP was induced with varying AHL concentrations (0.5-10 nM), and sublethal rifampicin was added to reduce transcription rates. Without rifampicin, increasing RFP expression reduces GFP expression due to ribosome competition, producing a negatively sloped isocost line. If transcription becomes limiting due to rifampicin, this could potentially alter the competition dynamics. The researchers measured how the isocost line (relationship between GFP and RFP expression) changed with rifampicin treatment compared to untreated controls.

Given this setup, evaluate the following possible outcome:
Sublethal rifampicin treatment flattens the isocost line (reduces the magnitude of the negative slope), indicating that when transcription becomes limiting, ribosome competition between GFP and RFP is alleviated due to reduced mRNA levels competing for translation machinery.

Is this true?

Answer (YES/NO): NO